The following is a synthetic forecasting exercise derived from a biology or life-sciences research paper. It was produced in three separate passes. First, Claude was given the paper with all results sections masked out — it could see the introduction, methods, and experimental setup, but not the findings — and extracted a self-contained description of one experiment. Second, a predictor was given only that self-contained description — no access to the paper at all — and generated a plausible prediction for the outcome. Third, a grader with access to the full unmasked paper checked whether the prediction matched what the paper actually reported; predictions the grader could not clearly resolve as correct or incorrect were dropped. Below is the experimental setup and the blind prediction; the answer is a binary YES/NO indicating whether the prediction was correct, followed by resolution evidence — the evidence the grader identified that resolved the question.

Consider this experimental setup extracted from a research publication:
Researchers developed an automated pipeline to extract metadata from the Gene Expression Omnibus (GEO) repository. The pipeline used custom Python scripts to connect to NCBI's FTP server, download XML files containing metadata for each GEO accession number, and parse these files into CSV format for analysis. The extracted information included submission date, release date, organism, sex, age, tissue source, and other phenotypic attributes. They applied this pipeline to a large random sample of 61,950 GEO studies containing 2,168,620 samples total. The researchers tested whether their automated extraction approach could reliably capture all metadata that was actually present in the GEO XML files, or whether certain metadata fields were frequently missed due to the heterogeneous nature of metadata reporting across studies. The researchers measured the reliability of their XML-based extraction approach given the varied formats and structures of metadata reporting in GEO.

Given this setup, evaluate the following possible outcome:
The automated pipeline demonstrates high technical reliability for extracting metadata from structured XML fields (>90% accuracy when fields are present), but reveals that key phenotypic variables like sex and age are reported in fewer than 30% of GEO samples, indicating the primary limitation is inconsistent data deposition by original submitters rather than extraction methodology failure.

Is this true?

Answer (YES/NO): NO